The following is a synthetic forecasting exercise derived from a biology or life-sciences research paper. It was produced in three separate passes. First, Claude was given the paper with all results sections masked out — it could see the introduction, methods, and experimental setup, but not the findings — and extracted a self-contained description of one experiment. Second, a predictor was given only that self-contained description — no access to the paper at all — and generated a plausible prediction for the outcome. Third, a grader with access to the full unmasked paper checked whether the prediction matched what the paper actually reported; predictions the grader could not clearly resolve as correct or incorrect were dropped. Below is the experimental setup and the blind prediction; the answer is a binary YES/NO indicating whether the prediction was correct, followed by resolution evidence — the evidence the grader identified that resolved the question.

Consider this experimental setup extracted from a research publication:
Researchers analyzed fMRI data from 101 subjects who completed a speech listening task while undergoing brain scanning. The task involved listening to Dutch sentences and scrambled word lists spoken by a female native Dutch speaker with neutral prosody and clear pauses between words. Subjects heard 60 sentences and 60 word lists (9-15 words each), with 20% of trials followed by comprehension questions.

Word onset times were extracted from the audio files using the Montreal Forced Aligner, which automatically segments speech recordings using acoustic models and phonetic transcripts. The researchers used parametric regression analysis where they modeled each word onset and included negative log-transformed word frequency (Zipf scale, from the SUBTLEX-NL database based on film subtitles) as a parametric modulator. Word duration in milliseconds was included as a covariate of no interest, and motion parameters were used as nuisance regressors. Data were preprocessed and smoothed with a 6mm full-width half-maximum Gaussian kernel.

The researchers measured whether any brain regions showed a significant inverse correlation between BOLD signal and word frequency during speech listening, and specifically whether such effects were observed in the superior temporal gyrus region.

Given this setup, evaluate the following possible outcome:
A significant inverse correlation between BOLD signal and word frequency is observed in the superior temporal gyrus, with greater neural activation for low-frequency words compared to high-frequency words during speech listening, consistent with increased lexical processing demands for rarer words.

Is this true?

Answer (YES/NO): YES